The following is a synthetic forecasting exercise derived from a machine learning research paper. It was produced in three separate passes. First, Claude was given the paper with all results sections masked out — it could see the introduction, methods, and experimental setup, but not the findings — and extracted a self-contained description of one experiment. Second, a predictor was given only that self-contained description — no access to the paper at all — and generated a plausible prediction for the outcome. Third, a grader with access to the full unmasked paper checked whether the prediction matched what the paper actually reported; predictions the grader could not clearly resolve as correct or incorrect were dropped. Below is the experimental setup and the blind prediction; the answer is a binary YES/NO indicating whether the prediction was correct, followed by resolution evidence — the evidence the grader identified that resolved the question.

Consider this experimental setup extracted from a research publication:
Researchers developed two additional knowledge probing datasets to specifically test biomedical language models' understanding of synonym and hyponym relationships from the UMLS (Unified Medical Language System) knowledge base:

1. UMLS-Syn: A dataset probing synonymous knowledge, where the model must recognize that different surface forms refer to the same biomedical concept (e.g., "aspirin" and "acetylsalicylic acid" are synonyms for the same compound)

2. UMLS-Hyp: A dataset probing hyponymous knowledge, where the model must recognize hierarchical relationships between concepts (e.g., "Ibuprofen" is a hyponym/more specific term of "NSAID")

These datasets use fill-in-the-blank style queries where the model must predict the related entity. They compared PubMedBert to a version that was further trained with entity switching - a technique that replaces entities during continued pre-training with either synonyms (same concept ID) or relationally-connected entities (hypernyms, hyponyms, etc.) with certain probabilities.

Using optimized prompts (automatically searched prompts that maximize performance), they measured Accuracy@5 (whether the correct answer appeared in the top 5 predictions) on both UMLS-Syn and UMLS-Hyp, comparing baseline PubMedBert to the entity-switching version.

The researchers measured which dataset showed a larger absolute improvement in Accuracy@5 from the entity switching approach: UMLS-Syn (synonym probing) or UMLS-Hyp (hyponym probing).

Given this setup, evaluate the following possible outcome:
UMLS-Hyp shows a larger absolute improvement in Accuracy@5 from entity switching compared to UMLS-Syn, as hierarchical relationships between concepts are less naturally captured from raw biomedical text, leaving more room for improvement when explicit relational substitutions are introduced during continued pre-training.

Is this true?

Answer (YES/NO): NO